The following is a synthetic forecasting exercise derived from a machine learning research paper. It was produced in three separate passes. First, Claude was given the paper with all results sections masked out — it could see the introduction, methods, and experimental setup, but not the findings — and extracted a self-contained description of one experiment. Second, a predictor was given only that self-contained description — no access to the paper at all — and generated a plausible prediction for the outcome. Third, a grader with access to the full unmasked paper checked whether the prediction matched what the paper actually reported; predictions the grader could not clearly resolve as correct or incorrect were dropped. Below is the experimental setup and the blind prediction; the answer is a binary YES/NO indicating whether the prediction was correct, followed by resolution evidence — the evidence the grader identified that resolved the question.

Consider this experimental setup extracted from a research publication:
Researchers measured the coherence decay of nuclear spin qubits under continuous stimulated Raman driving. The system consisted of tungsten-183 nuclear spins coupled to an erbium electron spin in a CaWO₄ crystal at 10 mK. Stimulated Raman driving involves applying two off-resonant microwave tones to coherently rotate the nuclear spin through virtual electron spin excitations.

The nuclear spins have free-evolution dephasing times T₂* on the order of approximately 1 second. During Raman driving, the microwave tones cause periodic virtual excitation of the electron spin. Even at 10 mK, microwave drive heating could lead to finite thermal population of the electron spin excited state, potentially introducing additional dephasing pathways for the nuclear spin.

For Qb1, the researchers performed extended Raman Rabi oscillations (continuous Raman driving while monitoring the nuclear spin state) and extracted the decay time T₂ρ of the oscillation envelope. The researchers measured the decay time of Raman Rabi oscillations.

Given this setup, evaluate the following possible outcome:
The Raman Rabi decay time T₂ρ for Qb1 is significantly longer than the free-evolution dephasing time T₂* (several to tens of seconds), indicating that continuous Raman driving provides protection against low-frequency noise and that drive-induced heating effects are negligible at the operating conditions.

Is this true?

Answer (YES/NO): NO